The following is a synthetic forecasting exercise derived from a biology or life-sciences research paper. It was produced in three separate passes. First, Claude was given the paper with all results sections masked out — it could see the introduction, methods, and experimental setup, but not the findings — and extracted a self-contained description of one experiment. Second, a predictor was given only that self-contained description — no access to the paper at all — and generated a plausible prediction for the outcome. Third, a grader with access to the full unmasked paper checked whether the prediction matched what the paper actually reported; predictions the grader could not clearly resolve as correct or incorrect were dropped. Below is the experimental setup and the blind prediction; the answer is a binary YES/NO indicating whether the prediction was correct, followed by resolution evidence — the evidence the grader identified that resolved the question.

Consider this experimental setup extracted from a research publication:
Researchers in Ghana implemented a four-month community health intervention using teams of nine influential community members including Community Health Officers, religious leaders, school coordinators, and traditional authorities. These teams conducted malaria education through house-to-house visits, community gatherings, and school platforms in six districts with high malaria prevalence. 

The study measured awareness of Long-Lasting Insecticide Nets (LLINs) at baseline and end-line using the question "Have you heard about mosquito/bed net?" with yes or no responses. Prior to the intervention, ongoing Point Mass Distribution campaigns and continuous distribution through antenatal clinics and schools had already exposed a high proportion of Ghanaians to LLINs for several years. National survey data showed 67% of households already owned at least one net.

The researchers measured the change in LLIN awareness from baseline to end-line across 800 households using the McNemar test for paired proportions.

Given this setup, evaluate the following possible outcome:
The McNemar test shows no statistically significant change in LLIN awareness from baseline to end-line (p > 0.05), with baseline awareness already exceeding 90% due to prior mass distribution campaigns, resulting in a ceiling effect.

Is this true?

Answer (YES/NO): NO